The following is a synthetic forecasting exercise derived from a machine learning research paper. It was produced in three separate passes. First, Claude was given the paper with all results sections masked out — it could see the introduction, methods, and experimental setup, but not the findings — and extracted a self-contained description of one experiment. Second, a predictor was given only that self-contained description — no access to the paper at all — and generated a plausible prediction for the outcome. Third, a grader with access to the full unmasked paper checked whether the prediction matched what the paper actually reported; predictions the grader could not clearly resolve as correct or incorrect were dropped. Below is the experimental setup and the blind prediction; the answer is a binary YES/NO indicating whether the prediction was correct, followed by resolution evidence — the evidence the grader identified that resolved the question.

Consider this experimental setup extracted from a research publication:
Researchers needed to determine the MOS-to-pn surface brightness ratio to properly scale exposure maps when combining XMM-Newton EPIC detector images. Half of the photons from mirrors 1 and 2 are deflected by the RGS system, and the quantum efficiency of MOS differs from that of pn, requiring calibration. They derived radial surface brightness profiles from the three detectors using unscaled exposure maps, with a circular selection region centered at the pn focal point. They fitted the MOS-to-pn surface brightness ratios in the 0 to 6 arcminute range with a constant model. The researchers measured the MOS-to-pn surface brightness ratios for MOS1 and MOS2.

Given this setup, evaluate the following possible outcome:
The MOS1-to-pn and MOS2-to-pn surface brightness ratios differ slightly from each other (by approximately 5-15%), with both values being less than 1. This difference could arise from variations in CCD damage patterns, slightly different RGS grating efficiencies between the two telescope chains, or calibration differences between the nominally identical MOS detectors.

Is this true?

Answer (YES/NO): NO